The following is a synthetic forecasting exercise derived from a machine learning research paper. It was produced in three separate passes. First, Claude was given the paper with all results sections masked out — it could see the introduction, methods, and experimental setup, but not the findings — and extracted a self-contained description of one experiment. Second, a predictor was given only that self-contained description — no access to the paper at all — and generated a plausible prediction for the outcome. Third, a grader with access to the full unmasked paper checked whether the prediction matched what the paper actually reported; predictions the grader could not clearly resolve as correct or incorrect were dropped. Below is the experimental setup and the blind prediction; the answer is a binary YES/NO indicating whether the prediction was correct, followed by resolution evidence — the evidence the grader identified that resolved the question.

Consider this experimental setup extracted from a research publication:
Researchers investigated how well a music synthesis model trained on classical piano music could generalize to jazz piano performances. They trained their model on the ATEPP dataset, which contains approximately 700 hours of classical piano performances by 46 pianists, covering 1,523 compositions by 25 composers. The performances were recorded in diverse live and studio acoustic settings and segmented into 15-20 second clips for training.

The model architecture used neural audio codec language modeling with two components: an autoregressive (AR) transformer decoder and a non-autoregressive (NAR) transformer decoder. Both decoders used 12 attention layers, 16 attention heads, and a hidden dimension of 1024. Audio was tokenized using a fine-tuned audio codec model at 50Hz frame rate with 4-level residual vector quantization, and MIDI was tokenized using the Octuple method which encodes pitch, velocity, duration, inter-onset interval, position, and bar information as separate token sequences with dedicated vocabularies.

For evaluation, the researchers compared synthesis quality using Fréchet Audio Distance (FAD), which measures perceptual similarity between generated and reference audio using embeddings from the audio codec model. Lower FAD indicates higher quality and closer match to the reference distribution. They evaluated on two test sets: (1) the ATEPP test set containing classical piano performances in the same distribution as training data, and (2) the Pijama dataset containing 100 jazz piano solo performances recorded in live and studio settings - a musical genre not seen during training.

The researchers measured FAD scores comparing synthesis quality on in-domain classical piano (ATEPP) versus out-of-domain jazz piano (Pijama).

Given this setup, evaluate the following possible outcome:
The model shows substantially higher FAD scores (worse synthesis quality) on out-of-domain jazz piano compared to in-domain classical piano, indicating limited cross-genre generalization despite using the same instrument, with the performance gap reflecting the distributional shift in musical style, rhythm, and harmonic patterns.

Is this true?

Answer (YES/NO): YES